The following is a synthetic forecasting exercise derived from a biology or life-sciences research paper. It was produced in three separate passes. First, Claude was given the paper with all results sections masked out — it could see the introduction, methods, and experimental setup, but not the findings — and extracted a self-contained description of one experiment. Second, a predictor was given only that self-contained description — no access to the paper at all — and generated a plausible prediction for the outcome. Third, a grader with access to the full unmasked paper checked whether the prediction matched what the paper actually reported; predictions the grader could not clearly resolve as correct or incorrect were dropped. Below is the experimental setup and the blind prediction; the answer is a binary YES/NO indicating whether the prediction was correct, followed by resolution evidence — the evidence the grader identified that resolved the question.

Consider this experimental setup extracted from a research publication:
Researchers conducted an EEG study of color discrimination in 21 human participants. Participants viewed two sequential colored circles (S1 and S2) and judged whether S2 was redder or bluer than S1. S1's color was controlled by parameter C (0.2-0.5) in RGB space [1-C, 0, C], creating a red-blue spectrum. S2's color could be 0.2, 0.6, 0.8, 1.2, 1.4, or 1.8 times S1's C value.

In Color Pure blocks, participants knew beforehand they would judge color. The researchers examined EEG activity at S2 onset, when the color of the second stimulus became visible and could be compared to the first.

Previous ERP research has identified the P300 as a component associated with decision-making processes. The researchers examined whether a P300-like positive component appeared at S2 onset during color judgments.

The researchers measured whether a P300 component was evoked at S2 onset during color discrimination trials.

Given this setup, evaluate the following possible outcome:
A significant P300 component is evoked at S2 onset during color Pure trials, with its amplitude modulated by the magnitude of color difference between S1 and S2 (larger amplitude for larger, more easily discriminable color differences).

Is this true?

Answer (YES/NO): NO